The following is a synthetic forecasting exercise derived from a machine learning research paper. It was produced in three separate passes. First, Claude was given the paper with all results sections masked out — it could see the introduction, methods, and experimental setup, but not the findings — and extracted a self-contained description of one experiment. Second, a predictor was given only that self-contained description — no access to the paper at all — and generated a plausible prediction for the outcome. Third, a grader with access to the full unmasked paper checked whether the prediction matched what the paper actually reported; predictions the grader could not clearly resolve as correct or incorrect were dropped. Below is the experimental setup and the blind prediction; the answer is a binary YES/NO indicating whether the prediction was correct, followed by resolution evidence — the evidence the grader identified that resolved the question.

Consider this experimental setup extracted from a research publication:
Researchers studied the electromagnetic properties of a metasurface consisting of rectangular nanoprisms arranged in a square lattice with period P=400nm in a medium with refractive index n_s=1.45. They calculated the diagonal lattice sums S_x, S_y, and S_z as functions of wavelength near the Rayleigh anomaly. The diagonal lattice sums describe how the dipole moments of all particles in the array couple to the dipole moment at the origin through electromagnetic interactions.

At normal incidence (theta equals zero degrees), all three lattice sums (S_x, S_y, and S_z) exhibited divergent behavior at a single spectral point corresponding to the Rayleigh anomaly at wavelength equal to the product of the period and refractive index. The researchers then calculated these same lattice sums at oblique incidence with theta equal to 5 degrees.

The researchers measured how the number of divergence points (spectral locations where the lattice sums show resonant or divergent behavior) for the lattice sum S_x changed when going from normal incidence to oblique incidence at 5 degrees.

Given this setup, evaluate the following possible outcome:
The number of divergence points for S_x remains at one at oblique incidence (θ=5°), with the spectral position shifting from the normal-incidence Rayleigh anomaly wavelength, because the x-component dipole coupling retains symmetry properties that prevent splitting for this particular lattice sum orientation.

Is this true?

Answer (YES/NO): NO